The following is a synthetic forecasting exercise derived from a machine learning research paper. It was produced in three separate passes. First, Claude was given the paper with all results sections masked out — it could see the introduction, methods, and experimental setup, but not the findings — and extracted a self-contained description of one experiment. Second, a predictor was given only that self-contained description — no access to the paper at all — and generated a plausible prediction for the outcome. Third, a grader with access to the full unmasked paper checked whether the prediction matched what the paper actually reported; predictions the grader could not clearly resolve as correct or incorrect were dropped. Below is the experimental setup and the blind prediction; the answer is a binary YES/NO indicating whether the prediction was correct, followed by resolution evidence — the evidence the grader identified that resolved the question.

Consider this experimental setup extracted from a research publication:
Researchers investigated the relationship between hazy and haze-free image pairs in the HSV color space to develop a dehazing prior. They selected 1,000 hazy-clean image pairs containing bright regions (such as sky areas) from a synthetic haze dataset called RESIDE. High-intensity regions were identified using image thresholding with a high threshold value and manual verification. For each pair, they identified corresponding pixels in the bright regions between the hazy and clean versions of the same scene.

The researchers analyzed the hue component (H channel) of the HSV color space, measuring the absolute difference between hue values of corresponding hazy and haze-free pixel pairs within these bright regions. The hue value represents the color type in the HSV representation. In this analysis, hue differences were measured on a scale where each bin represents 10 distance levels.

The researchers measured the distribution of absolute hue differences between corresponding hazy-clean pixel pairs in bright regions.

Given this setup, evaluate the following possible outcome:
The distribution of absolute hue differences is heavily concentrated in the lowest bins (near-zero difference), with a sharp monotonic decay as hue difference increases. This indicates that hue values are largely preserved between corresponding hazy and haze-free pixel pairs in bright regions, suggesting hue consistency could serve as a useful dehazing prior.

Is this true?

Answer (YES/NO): YES